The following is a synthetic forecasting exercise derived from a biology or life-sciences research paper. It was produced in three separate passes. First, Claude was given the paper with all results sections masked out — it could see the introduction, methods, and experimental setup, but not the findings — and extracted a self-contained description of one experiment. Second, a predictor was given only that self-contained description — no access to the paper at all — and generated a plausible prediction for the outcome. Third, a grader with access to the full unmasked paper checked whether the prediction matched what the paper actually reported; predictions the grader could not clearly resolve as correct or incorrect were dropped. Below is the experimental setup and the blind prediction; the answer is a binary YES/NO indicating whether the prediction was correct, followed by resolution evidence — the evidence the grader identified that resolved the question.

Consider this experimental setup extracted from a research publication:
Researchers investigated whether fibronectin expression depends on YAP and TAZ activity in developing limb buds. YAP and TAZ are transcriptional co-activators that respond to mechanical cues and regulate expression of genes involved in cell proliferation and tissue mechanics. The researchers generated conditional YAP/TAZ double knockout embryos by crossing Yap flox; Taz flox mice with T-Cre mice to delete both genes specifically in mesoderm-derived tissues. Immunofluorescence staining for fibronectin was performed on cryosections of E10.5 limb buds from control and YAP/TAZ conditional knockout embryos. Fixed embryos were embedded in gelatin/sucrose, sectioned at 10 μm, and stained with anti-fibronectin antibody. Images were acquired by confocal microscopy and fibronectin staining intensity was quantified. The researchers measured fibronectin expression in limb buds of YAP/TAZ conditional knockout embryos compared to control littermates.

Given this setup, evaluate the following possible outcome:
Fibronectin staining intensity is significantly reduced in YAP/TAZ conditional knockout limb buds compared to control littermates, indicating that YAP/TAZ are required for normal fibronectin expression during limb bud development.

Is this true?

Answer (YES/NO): YES